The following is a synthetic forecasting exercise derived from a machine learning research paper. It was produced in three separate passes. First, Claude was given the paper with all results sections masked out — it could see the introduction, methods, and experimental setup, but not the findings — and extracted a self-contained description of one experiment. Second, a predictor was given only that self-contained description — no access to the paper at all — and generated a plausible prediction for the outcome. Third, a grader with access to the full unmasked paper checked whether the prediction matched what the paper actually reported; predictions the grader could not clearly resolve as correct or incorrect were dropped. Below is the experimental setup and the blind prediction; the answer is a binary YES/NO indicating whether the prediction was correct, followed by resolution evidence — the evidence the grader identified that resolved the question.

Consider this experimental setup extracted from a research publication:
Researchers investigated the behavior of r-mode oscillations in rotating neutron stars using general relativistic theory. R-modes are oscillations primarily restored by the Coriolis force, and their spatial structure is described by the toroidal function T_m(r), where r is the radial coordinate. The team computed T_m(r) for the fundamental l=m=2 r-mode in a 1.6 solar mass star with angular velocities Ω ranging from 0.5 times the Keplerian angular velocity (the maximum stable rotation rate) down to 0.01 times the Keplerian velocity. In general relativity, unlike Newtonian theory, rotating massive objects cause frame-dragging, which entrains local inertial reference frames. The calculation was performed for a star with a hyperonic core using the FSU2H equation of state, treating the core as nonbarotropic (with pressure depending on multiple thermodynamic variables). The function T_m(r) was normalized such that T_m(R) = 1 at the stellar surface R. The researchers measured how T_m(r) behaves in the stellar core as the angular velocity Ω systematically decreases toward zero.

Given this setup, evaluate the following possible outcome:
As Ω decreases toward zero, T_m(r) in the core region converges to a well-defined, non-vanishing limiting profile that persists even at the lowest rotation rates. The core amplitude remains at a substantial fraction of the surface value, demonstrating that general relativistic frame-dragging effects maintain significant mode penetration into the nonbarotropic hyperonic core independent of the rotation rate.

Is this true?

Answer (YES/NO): NO